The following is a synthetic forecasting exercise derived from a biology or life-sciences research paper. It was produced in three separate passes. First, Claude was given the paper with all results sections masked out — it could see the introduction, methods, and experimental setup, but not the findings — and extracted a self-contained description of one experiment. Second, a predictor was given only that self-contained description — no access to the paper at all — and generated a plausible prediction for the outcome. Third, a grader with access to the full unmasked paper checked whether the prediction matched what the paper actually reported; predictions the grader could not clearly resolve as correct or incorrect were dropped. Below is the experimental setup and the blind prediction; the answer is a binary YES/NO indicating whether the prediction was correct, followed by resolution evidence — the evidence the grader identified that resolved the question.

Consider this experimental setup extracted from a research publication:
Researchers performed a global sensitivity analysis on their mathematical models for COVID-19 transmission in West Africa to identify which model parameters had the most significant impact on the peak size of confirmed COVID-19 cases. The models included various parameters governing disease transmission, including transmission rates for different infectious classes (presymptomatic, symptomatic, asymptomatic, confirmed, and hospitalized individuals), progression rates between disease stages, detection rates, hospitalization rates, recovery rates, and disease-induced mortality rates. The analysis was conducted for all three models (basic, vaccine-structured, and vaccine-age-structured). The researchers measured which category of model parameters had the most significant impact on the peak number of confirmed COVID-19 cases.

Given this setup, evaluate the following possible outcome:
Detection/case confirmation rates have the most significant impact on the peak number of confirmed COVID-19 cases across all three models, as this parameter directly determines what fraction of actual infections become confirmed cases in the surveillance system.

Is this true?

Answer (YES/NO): NO